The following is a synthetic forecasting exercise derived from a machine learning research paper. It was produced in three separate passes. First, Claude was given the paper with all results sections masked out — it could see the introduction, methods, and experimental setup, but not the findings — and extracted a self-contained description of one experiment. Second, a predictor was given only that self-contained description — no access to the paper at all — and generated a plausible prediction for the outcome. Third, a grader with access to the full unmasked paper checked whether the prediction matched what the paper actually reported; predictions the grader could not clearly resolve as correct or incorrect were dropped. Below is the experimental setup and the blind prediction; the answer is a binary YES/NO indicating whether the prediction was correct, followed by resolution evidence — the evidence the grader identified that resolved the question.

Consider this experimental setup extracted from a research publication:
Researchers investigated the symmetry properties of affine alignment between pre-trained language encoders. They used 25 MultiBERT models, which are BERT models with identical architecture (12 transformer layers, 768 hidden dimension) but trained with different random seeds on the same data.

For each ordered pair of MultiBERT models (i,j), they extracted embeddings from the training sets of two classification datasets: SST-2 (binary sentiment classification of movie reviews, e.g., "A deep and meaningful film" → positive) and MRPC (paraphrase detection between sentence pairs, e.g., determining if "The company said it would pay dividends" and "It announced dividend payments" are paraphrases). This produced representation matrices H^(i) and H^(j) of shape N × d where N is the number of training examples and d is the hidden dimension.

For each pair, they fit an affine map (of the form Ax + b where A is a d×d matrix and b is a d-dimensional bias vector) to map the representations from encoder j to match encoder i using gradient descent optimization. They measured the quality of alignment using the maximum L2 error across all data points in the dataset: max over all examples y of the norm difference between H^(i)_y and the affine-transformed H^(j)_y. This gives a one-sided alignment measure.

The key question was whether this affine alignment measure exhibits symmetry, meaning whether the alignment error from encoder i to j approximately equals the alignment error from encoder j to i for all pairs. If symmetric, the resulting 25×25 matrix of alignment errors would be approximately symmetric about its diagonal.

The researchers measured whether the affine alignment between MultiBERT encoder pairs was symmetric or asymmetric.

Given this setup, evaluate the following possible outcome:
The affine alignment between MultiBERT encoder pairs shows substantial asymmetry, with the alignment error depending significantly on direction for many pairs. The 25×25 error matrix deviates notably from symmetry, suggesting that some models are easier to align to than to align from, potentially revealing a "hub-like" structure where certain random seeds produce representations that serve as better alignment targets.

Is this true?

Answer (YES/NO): YES